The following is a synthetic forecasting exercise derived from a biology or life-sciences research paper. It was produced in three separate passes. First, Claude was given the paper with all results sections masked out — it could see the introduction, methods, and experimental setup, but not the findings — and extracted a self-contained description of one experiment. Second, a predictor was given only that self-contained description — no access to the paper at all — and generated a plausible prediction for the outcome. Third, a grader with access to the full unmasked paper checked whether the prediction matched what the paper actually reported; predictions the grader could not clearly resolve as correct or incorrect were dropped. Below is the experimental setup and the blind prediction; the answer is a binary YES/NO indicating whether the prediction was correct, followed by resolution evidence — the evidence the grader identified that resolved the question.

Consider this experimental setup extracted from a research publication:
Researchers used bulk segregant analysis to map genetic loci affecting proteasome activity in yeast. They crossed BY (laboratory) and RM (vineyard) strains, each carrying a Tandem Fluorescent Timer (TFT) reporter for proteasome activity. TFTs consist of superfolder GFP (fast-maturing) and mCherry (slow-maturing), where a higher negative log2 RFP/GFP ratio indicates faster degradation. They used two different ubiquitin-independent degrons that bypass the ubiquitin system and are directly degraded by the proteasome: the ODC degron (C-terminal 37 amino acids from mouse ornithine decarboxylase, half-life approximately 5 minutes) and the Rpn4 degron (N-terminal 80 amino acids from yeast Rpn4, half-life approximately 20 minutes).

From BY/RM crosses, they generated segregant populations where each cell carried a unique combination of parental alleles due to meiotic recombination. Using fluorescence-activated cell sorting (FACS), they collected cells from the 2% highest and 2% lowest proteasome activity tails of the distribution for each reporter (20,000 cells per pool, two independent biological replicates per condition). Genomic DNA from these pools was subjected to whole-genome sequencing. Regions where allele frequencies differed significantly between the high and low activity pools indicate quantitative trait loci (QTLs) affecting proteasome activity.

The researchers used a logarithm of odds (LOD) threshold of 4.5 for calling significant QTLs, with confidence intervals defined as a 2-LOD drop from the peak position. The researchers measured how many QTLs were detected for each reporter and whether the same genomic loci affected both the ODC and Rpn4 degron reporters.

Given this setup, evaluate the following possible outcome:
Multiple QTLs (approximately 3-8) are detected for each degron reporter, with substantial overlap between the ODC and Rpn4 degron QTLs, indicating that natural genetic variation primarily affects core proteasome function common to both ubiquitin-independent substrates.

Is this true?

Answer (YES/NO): NO